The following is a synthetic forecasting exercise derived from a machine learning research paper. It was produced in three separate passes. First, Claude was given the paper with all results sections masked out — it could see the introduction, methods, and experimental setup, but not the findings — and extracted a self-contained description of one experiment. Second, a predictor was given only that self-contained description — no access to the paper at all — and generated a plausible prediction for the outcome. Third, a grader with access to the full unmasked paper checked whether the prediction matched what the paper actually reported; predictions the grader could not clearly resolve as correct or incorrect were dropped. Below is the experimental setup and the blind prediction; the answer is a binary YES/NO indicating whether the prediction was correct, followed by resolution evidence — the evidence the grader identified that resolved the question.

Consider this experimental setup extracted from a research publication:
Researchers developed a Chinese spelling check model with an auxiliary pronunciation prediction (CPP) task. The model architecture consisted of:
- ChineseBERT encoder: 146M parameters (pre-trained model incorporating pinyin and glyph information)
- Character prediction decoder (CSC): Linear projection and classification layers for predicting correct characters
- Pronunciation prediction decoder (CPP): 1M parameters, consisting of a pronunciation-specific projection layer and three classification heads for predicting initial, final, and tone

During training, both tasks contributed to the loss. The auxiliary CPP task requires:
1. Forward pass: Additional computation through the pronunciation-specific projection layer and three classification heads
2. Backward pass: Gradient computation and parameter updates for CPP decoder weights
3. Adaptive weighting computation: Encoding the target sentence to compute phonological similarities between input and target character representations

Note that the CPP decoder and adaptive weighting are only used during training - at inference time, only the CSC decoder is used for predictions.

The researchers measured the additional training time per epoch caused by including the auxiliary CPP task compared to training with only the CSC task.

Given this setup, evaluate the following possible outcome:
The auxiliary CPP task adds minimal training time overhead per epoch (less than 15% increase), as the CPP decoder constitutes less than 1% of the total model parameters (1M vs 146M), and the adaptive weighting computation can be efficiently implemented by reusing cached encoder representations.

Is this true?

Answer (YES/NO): NO